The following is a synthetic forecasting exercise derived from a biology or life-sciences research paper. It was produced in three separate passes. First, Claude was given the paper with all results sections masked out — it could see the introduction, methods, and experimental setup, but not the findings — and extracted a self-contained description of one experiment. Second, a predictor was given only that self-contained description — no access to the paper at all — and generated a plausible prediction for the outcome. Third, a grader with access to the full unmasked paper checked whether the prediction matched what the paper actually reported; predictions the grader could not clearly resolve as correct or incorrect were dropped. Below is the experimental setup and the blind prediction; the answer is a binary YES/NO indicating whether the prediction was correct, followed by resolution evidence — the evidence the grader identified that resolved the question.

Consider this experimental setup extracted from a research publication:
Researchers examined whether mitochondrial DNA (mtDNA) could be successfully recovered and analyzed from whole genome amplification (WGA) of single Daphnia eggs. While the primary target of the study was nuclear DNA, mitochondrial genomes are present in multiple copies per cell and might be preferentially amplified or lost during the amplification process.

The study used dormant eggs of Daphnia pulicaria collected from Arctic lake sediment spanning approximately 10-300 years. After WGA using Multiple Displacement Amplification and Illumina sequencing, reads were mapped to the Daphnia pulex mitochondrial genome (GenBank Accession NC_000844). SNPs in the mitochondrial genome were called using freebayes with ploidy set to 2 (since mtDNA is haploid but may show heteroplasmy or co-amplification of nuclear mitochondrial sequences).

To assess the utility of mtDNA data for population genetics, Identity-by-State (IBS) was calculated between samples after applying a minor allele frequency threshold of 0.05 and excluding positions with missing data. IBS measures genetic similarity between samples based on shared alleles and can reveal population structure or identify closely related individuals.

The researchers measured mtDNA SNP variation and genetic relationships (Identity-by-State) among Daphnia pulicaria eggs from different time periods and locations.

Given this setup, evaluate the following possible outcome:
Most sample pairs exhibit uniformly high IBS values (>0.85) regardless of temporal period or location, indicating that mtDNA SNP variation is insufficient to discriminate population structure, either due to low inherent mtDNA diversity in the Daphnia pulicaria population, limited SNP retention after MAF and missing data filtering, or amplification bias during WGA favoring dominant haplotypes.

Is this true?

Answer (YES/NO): NO